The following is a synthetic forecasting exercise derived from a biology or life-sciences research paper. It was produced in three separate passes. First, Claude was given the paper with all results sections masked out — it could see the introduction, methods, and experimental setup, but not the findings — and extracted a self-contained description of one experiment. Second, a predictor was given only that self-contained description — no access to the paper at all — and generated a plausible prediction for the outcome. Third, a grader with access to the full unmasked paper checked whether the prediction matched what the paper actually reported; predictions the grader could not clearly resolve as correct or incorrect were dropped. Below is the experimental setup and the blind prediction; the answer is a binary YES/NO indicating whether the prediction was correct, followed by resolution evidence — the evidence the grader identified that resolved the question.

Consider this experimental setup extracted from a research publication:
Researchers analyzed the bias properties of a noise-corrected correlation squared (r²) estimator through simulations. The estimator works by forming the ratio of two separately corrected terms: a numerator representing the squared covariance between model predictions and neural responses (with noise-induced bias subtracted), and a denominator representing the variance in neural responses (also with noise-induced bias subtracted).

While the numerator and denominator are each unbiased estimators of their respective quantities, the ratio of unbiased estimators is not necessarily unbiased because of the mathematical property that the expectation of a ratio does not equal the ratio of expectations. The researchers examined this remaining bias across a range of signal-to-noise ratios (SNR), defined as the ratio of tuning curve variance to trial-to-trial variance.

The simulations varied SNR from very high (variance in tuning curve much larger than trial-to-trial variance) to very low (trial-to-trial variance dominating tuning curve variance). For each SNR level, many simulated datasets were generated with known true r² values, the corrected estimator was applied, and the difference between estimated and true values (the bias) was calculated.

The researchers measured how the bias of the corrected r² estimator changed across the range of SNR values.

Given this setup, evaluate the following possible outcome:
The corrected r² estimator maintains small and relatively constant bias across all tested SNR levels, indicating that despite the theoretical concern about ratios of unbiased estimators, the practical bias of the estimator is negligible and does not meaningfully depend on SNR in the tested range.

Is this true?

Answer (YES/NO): NO